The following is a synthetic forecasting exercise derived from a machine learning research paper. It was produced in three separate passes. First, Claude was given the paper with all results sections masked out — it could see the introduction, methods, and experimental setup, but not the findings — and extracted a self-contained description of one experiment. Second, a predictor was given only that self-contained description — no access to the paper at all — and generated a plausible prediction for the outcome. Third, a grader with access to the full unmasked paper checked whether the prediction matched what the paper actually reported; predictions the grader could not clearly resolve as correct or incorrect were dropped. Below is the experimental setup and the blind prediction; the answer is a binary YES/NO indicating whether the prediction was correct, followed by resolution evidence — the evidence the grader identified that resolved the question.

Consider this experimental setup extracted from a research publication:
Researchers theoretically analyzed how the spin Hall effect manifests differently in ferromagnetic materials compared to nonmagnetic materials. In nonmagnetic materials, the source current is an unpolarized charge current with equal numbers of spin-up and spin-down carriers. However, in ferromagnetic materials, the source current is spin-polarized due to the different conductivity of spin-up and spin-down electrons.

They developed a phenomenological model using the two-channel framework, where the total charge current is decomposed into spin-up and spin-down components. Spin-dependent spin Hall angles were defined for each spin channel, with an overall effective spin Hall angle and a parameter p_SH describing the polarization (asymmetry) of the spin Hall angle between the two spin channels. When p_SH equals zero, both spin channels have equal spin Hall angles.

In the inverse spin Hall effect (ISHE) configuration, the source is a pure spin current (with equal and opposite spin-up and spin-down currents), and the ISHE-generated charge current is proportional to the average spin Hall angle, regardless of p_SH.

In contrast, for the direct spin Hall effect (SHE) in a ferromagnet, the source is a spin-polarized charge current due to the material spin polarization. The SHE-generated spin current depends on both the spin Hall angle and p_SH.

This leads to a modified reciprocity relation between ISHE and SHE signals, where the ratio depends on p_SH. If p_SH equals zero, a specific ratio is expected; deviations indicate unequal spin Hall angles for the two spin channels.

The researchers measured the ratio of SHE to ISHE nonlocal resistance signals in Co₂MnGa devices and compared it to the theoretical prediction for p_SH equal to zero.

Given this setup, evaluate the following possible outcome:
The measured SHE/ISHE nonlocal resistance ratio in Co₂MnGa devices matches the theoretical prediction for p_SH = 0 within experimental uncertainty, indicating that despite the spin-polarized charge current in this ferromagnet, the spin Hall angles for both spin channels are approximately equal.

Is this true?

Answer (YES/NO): NO